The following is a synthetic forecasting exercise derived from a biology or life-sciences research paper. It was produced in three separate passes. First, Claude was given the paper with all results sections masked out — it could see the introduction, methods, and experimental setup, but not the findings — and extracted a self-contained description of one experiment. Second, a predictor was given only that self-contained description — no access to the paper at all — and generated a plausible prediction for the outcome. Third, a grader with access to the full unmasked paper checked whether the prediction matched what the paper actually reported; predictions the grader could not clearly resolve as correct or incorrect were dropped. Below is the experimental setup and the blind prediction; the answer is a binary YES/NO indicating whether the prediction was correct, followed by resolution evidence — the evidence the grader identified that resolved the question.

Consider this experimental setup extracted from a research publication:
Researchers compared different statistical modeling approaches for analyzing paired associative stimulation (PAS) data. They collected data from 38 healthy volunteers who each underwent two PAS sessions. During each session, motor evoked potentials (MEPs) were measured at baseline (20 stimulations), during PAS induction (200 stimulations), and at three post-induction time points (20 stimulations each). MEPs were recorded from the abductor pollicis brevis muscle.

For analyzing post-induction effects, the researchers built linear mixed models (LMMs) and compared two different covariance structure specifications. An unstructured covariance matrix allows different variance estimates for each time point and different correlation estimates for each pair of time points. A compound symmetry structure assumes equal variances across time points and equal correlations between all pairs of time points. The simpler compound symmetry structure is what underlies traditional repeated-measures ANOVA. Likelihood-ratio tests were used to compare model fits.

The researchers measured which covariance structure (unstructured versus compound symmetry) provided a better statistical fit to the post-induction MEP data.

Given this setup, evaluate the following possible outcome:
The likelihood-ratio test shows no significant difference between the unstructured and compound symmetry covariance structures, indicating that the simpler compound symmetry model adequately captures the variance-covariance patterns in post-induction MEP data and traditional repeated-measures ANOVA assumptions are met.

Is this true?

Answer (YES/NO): NO